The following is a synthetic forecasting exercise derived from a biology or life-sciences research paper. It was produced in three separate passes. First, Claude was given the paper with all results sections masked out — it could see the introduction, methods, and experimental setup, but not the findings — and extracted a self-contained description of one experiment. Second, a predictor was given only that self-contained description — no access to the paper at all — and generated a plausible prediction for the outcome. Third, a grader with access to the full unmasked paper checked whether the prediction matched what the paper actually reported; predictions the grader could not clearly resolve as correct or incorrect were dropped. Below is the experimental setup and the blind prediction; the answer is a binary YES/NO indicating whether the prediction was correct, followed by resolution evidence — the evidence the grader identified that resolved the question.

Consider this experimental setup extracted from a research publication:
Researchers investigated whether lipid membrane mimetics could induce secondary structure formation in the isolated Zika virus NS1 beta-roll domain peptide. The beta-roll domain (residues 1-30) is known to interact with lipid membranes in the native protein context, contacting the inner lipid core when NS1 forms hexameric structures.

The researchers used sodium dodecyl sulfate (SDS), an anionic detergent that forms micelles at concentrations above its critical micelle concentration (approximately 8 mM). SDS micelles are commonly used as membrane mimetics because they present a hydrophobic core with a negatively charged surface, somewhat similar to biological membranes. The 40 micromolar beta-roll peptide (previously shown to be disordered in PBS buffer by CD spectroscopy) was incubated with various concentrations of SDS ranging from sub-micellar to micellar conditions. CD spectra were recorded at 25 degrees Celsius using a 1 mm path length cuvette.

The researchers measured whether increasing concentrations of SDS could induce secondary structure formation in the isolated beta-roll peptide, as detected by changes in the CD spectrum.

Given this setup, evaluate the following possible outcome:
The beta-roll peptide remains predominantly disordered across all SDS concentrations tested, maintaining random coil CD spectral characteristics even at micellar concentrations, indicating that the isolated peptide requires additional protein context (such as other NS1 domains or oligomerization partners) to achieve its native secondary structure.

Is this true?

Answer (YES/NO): YES